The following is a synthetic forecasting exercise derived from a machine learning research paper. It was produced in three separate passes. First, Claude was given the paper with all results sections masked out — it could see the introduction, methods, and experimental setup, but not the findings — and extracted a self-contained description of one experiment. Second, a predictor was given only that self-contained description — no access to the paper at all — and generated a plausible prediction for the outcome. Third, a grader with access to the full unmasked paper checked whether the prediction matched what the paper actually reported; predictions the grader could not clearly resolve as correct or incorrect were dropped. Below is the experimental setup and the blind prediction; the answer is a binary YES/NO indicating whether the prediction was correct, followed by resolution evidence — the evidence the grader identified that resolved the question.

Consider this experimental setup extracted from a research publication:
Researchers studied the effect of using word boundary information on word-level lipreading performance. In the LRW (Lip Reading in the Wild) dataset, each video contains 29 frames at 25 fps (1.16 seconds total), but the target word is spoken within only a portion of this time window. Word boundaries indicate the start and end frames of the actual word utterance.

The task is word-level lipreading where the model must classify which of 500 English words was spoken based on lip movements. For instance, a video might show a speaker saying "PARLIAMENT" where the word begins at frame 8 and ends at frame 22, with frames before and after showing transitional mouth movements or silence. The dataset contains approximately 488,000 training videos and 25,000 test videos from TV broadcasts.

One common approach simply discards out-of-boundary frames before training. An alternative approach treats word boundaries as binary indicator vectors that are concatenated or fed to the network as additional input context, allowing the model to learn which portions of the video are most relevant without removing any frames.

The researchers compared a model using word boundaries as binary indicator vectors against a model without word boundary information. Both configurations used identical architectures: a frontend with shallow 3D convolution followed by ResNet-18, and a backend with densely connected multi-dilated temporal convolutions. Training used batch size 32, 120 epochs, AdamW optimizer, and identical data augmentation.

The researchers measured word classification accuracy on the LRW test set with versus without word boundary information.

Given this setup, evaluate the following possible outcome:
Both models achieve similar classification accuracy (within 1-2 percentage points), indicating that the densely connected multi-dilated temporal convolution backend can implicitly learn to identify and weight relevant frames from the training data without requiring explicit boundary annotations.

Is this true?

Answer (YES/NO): NO